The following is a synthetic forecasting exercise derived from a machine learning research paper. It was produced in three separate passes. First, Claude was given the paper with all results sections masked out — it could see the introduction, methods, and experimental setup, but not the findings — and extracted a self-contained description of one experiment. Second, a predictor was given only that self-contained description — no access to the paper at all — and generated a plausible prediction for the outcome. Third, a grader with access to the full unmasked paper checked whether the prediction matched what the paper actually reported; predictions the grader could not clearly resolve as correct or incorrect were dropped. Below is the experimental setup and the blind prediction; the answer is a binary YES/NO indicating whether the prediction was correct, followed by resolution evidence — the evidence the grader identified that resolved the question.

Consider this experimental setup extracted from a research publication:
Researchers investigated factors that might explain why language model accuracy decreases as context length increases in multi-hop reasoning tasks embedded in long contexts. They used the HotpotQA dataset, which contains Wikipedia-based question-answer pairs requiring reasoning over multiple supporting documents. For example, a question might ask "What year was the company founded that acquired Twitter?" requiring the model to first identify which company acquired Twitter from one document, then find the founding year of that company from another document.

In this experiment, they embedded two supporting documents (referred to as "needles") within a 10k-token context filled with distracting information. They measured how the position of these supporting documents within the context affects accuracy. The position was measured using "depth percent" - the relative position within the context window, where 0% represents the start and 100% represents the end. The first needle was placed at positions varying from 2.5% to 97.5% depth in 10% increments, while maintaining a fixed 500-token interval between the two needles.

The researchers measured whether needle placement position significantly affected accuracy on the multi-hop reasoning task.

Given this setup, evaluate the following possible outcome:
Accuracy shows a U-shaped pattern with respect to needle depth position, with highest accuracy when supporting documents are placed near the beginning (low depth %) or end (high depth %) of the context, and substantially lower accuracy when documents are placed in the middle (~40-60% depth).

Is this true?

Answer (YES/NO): NO